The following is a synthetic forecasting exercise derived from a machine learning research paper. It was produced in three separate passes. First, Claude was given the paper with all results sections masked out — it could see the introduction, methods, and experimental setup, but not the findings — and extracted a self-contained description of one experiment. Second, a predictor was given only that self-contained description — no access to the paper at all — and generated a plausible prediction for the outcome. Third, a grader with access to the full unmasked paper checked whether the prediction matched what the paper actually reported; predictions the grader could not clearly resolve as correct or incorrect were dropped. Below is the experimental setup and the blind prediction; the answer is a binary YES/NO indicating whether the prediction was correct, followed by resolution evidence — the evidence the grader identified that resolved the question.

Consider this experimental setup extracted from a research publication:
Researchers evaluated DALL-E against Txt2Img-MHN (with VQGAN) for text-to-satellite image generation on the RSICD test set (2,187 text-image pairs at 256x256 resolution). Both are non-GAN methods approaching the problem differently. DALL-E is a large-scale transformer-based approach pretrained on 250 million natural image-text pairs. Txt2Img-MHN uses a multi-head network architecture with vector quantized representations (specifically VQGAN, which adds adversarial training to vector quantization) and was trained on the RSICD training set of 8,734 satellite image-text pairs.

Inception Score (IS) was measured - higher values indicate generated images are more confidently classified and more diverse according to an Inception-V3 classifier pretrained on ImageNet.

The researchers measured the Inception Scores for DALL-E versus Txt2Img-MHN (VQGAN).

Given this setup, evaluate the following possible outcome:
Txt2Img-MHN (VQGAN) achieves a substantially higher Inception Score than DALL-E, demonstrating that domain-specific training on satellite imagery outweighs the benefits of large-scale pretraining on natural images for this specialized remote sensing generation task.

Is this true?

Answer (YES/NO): YES